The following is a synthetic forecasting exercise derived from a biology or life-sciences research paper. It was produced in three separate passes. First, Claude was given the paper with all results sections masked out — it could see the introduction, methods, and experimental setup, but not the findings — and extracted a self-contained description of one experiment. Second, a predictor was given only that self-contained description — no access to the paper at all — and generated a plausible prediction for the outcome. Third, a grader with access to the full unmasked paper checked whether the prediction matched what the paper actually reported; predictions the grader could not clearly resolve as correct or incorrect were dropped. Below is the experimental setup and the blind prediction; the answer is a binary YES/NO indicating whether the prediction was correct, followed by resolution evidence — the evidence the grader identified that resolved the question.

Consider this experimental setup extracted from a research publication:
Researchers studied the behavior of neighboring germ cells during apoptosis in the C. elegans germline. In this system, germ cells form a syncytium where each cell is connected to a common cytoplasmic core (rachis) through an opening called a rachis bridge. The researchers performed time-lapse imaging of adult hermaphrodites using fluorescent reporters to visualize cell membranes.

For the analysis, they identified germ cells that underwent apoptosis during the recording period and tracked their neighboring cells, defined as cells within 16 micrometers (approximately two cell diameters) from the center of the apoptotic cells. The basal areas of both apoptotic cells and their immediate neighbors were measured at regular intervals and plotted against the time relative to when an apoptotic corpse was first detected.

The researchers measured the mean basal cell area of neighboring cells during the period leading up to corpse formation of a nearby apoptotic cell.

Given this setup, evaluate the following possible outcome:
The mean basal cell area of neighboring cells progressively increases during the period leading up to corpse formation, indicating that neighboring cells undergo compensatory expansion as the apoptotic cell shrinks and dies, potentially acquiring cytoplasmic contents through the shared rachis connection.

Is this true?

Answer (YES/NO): YES